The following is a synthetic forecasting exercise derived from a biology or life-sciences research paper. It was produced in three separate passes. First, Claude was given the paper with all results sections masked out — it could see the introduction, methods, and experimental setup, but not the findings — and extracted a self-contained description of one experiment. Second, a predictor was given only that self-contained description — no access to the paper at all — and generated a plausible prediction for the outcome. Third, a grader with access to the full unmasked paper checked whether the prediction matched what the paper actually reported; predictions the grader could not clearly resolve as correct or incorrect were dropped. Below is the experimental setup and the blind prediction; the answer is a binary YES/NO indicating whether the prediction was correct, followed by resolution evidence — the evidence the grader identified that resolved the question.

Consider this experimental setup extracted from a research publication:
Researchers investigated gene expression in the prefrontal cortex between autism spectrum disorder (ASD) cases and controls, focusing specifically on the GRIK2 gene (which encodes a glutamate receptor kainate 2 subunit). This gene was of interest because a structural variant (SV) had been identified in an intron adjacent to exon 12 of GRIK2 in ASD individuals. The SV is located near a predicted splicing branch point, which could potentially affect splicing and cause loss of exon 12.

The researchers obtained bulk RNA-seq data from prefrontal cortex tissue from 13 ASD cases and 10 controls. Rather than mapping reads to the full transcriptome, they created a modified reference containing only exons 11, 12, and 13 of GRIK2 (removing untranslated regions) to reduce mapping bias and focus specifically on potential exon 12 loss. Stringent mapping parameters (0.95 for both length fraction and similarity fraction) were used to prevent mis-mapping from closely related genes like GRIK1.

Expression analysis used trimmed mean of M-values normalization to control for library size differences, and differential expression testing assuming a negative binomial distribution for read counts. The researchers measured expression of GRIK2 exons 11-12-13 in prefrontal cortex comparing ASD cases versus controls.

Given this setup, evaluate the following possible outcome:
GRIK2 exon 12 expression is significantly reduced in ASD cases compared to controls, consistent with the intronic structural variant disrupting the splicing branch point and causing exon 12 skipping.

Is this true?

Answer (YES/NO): YES